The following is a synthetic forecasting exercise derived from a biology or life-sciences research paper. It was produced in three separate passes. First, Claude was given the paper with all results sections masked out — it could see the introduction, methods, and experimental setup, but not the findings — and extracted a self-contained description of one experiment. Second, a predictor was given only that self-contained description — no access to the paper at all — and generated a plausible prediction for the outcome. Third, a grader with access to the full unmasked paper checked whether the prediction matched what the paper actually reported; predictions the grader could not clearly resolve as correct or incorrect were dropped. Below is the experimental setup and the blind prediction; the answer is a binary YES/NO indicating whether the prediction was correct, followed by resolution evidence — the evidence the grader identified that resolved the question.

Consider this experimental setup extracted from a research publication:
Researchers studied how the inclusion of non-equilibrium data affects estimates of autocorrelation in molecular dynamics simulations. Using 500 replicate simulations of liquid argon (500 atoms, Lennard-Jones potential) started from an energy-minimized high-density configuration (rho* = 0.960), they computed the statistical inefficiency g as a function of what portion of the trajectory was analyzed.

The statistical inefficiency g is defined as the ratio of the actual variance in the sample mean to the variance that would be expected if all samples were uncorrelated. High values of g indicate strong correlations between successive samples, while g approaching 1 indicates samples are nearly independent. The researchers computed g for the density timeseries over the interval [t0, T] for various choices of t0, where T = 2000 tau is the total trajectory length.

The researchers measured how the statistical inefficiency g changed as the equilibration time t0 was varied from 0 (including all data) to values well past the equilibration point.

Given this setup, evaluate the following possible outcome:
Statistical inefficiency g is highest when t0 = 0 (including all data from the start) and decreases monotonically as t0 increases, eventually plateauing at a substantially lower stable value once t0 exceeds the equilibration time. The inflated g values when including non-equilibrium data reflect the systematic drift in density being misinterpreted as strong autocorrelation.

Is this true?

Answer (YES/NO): YES